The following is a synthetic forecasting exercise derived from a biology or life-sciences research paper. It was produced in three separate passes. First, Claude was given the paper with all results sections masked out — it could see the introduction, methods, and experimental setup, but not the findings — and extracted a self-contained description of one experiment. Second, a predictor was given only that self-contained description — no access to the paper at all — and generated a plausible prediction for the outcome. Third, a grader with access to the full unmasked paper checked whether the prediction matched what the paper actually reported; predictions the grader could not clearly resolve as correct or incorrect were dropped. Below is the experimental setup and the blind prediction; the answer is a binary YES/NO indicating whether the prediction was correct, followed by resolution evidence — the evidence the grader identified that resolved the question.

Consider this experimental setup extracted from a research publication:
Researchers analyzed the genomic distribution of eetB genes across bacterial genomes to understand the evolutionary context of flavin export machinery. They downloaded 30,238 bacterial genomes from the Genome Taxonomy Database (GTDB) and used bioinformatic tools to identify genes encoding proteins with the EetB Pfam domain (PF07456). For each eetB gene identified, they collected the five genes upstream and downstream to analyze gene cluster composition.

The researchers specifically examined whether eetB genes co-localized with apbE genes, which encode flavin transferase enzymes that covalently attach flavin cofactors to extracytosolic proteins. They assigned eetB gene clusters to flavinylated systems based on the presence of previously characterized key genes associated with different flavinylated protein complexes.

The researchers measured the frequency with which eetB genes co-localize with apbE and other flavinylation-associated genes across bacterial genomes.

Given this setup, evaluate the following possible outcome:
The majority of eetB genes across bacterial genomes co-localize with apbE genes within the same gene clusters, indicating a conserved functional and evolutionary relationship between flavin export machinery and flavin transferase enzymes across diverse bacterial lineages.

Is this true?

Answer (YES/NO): YES